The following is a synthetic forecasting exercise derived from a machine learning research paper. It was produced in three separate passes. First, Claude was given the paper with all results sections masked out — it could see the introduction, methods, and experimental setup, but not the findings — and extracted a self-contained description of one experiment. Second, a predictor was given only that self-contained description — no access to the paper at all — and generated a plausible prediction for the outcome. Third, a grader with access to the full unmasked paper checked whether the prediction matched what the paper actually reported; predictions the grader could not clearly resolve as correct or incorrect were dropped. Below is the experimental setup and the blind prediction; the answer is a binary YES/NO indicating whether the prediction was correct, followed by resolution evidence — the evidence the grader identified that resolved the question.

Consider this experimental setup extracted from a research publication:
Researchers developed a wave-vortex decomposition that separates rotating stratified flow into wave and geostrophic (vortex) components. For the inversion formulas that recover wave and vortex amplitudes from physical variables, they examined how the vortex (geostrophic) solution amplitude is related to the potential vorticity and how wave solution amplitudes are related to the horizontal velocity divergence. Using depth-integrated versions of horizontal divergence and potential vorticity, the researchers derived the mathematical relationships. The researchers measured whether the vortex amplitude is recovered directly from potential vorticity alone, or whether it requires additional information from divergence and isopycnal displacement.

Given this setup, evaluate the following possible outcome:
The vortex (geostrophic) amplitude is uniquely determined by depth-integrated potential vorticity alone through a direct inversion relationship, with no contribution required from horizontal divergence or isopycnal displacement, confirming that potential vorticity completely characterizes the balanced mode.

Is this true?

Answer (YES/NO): YES